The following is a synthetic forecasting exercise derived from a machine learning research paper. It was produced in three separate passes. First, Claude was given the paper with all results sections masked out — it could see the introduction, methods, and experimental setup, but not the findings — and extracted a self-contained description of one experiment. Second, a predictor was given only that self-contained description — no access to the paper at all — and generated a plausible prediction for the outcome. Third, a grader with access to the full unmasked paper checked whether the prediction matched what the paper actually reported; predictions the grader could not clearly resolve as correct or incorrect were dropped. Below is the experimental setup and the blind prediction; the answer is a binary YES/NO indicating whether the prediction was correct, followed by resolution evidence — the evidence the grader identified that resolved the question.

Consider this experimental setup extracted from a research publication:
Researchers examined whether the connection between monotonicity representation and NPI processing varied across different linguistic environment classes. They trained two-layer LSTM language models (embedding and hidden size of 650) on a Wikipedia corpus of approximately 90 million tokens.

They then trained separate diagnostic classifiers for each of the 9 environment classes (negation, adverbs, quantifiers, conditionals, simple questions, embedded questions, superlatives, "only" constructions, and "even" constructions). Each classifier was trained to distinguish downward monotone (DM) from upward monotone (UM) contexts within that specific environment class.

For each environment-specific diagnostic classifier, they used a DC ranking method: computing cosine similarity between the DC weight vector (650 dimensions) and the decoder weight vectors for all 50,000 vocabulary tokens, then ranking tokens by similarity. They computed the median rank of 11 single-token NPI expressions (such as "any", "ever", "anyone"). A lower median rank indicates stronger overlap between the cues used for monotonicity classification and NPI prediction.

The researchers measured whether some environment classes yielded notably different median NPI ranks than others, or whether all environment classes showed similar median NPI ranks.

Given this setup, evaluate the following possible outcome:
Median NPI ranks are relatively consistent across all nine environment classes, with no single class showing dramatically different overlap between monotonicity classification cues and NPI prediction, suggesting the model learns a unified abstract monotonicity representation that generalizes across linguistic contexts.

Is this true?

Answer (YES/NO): NO